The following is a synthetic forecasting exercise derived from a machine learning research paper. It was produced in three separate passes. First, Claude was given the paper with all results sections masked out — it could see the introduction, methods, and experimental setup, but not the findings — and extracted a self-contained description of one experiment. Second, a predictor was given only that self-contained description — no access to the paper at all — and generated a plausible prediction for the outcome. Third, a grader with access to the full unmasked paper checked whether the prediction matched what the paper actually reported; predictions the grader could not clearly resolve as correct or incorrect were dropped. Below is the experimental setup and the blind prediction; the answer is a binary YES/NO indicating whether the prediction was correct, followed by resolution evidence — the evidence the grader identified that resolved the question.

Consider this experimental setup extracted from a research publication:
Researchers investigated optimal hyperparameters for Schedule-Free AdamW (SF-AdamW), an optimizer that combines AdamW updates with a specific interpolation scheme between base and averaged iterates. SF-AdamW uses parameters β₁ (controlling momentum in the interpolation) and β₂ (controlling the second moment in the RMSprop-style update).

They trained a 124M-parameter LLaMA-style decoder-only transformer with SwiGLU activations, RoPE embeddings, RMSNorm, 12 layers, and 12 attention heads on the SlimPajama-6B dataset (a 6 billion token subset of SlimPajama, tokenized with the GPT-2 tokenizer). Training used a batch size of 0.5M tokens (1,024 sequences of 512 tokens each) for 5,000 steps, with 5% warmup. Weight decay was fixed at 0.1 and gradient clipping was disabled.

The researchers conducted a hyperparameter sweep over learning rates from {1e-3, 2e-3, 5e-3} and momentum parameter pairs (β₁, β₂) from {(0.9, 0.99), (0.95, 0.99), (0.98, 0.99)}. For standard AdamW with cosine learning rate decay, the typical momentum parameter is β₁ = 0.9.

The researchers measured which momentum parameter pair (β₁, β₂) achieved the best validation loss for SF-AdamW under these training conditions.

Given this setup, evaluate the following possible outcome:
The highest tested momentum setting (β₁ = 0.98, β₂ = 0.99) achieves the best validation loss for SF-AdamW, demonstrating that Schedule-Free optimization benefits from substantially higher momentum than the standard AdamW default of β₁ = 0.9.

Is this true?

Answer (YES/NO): NO